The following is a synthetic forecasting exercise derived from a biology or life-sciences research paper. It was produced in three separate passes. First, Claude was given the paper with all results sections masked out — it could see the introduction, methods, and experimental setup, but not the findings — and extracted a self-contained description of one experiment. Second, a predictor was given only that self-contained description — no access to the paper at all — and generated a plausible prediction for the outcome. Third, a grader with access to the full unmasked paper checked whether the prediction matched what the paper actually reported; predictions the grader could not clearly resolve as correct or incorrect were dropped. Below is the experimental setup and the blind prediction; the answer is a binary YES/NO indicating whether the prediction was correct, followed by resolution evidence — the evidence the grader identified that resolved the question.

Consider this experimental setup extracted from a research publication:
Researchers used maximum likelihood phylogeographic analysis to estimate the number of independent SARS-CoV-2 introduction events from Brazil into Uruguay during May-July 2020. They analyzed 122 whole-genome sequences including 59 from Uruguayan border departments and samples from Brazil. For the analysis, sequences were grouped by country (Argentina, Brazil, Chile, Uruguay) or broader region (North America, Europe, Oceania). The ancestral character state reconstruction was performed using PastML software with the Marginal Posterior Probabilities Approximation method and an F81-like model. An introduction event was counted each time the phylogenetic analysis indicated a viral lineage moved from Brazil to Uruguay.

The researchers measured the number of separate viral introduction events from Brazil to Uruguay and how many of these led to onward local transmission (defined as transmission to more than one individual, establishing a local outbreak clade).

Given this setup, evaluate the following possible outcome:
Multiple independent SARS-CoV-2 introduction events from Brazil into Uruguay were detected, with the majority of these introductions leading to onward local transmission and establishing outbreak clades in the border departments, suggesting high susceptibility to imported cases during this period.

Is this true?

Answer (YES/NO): NO